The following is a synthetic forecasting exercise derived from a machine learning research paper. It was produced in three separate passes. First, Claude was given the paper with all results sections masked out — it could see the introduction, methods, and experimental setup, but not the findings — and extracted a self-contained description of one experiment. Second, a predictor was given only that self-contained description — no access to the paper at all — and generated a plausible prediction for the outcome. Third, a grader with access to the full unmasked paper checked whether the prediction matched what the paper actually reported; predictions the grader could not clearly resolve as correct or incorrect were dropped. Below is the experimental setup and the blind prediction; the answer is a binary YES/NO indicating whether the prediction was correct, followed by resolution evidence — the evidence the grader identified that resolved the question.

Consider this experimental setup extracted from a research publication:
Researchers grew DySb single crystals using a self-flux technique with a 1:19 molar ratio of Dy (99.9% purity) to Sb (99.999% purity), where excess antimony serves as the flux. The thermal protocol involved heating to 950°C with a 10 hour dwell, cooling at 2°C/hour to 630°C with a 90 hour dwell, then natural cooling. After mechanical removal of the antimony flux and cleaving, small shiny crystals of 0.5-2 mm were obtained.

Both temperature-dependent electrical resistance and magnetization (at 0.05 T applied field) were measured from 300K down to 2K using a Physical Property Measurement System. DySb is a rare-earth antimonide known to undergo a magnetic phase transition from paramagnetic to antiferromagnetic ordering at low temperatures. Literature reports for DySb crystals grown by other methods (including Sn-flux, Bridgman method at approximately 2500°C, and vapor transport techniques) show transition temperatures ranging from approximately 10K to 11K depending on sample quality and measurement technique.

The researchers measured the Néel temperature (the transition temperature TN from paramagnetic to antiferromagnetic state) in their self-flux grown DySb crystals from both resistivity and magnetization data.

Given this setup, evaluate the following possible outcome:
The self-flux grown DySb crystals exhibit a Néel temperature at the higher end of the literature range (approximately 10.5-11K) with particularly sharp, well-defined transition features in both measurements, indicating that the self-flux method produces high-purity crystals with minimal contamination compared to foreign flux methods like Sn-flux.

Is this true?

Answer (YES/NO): NO